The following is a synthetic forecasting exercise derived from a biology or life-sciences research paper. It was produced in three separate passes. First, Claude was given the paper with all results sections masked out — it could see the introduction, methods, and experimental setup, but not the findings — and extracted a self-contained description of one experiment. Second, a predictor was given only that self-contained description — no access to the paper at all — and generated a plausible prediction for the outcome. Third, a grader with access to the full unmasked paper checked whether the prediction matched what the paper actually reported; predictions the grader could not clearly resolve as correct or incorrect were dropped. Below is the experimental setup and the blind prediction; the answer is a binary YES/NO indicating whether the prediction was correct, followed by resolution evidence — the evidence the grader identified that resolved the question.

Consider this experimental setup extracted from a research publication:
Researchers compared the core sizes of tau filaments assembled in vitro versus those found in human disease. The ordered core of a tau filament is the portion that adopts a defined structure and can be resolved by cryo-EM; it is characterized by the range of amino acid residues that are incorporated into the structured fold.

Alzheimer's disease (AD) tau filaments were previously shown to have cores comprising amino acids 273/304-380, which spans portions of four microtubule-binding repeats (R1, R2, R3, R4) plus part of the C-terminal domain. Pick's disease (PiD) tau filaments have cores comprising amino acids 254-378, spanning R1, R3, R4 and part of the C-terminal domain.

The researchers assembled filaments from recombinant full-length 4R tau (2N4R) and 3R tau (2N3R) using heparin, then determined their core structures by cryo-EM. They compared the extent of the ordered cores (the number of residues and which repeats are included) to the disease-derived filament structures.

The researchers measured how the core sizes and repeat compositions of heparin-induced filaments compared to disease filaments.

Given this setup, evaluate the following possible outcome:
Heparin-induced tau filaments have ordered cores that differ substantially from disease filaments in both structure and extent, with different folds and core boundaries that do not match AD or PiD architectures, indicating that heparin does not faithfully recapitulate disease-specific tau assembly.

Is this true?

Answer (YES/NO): YES